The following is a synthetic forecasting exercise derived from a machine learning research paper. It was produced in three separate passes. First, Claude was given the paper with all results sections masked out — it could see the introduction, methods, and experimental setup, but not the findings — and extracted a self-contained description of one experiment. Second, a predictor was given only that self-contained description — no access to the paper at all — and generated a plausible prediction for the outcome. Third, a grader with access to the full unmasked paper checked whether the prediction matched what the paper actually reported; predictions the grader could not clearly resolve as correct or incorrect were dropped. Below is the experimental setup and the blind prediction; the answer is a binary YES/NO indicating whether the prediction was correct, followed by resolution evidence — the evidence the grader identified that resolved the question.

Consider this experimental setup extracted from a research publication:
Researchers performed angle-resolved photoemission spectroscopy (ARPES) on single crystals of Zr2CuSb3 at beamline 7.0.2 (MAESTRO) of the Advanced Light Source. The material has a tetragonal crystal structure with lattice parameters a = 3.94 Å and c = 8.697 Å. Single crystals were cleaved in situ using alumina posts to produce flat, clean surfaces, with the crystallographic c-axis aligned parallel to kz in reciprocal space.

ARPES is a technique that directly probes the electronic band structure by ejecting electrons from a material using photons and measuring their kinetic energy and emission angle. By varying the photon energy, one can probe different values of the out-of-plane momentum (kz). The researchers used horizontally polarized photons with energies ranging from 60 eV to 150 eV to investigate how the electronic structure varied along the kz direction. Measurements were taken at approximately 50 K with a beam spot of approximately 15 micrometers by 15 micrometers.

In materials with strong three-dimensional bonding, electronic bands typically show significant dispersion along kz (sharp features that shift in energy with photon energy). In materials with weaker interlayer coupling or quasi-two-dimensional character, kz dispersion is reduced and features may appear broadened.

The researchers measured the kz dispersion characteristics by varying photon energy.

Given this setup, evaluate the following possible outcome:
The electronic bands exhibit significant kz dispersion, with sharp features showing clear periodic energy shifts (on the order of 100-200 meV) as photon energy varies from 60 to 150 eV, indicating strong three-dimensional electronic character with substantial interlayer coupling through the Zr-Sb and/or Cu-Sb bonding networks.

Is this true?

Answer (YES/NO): NO